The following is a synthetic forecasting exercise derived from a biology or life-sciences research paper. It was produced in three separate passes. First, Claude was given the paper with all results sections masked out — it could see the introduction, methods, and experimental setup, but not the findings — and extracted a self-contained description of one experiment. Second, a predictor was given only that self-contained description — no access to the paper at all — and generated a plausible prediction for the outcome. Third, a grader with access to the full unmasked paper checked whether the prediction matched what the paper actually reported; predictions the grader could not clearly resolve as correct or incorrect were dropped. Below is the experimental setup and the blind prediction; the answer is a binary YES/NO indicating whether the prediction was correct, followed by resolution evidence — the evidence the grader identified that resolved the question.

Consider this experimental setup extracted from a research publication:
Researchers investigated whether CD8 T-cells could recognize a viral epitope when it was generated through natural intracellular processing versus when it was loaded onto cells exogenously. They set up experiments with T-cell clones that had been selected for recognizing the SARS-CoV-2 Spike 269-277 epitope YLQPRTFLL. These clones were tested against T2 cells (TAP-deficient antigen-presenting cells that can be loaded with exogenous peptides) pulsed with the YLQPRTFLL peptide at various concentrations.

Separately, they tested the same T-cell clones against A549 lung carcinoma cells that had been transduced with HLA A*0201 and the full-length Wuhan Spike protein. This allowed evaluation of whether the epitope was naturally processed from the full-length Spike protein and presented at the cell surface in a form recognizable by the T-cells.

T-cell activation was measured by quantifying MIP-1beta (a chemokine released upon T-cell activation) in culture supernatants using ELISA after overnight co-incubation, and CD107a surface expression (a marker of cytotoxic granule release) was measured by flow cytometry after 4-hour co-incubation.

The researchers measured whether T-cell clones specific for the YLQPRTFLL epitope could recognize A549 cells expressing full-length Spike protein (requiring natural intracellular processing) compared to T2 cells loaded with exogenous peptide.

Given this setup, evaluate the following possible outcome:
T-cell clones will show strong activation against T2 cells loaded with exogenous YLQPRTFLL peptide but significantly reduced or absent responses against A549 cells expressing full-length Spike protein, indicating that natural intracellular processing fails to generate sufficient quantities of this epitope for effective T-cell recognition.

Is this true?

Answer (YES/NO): NO